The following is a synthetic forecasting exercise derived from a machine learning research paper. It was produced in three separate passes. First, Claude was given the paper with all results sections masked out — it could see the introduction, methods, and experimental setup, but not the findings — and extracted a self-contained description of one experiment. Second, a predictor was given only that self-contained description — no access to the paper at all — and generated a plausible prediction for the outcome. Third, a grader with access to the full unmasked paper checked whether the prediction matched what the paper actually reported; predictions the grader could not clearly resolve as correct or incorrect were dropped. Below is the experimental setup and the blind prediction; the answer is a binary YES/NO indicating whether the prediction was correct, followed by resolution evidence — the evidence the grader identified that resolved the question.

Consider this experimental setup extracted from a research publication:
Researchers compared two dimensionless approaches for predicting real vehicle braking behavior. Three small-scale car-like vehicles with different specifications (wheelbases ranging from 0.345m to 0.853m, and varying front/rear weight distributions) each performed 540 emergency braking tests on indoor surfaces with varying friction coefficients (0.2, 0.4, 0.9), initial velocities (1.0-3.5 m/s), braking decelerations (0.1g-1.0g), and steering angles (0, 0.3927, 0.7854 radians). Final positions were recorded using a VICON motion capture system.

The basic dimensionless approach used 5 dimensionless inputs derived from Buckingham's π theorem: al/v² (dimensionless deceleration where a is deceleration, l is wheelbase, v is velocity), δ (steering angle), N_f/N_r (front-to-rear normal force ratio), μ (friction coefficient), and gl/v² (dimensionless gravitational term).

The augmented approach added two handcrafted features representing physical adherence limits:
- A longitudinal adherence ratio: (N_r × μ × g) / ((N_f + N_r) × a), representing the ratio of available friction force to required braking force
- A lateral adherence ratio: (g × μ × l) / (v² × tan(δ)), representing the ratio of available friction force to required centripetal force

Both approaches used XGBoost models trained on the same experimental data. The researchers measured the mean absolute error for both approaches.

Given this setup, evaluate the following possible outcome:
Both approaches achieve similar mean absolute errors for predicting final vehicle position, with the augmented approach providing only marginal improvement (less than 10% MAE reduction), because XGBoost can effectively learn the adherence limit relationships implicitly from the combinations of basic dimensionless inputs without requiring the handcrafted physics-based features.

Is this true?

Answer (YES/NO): NO